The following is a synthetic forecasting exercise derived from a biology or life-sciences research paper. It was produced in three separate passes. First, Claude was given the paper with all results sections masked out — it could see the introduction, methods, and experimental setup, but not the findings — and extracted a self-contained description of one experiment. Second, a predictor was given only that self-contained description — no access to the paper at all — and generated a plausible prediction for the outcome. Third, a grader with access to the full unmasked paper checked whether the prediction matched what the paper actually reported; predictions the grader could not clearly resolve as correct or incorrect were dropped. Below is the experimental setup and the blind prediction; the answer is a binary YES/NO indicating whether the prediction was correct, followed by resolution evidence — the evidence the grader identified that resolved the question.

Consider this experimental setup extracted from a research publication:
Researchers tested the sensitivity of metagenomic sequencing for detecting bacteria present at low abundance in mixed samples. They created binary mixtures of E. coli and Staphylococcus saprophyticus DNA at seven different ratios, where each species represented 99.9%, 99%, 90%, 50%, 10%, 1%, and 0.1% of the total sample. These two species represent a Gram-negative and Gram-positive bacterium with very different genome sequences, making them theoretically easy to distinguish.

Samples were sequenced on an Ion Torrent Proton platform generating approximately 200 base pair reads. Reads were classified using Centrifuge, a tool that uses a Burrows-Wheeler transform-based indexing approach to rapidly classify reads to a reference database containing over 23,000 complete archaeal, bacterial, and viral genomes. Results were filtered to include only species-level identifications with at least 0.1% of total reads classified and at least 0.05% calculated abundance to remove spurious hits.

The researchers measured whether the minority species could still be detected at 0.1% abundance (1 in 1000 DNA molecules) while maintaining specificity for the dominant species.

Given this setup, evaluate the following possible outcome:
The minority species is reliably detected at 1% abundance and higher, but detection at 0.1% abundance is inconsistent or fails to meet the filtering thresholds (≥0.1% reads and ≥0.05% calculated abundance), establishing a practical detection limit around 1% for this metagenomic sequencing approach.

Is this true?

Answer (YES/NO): NO